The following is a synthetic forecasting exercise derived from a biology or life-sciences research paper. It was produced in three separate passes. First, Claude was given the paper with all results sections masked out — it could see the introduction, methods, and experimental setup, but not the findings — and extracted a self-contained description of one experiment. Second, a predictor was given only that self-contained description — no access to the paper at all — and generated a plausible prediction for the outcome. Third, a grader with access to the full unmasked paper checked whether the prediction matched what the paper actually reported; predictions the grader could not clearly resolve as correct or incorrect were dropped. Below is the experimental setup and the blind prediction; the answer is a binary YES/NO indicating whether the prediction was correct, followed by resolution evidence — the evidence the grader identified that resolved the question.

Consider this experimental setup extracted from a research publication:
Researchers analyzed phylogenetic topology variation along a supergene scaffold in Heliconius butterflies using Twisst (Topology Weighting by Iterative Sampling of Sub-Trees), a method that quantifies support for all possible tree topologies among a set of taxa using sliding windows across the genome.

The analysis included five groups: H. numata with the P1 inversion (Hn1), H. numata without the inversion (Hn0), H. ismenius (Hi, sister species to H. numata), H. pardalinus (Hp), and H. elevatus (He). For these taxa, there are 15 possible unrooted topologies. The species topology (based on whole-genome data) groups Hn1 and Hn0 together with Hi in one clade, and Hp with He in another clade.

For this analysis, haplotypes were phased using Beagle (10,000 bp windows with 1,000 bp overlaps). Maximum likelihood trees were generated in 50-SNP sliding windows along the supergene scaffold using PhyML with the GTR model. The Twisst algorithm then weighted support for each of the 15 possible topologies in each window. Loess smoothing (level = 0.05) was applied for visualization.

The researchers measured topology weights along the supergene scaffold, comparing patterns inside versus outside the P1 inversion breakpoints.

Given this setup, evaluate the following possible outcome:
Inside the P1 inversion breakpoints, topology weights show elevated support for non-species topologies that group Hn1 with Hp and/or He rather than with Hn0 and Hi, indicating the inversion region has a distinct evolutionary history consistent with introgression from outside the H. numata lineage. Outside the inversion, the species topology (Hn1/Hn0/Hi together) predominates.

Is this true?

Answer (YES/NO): YES